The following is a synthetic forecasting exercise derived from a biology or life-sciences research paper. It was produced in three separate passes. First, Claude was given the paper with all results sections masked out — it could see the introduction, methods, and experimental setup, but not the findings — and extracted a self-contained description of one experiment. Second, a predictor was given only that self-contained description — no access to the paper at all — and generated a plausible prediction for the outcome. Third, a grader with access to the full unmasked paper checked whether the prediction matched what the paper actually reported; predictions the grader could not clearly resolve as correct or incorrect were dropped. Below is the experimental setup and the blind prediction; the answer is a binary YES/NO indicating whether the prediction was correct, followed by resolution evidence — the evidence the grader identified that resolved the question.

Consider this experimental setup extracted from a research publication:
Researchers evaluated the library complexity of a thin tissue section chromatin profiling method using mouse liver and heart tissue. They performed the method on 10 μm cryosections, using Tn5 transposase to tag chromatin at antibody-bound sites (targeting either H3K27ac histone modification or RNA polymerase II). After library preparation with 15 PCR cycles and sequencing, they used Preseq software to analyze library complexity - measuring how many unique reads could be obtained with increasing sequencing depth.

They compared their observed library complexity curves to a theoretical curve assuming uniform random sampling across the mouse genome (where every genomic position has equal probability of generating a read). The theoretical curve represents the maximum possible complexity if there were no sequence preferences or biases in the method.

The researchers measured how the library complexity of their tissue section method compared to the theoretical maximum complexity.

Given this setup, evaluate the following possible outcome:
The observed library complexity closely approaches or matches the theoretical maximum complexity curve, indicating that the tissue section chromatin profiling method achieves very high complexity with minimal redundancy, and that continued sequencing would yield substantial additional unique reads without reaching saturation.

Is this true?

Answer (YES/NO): NO